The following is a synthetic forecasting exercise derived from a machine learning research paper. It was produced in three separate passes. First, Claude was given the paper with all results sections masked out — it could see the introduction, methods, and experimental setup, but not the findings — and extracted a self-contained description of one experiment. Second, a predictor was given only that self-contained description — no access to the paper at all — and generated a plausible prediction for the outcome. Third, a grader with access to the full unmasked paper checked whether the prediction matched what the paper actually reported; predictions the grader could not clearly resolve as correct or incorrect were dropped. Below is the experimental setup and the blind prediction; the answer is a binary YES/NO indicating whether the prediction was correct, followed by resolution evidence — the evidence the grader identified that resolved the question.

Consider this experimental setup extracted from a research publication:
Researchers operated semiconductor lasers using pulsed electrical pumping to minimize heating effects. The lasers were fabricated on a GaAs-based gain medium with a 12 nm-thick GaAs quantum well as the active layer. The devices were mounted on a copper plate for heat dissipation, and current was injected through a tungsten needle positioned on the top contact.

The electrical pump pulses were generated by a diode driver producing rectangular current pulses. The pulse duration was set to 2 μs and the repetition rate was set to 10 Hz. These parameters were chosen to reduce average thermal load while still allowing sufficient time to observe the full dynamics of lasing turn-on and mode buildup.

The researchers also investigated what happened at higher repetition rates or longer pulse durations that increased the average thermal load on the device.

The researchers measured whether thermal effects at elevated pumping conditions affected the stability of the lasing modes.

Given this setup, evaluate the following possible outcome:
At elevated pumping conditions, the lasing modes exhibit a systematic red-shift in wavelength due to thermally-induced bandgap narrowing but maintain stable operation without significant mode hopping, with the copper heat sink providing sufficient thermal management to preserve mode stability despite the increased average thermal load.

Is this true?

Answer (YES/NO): NO